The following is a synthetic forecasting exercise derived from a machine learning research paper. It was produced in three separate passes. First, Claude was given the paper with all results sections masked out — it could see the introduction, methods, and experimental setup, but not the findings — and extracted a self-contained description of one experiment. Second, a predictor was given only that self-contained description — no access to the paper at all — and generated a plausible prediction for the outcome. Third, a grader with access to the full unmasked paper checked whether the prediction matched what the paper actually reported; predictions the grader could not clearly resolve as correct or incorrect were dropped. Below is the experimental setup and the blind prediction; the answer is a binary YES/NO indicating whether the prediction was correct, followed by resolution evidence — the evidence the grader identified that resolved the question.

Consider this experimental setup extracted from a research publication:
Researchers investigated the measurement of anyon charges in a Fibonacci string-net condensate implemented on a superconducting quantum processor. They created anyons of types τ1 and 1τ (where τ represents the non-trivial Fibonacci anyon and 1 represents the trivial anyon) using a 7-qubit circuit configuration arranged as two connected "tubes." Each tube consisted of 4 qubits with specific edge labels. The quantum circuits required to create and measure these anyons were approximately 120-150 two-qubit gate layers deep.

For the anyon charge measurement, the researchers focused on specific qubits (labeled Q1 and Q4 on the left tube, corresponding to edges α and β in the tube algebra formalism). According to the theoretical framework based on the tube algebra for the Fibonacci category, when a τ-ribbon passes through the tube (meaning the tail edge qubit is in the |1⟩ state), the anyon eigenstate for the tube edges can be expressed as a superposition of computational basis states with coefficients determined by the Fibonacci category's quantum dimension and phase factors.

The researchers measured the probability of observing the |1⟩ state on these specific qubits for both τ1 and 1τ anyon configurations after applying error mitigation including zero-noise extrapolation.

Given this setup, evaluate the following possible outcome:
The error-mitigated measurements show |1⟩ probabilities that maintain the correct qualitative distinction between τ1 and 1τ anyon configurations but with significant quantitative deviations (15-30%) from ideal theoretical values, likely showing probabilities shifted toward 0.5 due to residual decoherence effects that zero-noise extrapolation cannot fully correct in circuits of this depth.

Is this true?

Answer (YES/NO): NO